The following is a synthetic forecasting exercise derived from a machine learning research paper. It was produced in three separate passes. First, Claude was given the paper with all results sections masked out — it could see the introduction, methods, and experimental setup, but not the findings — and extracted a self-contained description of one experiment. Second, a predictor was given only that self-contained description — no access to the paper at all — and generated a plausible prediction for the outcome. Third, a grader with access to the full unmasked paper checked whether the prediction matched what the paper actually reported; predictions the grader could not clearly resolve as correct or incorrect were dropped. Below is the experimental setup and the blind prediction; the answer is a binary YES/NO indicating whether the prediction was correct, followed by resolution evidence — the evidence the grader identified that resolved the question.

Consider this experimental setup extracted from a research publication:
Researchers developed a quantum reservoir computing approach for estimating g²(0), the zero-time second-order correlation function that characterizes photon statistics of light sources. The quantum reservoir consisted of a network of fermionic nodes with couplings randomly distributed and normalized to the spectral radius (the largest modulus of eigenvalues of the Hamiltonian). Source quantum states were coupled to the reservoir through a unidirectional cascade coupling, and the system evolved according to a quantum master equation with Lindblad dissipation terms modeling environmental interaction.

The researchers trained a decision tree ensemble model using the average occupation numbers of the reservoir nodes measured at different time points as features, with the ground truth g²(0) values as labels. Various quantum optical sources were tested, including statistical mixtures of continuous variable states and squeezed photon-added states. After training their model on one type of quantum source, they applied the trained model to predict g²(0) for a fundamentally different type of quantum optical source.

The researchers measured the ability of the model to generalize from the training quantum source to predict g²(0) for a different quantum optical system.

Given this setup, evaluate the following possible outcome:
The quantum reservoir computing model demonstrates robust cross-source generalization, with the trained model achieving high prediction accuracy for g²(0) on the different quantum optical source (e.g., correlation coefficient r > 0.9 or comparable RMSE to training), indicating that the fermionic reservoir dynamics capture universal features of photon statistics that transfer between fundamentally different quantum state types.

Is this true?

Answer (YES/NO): NO